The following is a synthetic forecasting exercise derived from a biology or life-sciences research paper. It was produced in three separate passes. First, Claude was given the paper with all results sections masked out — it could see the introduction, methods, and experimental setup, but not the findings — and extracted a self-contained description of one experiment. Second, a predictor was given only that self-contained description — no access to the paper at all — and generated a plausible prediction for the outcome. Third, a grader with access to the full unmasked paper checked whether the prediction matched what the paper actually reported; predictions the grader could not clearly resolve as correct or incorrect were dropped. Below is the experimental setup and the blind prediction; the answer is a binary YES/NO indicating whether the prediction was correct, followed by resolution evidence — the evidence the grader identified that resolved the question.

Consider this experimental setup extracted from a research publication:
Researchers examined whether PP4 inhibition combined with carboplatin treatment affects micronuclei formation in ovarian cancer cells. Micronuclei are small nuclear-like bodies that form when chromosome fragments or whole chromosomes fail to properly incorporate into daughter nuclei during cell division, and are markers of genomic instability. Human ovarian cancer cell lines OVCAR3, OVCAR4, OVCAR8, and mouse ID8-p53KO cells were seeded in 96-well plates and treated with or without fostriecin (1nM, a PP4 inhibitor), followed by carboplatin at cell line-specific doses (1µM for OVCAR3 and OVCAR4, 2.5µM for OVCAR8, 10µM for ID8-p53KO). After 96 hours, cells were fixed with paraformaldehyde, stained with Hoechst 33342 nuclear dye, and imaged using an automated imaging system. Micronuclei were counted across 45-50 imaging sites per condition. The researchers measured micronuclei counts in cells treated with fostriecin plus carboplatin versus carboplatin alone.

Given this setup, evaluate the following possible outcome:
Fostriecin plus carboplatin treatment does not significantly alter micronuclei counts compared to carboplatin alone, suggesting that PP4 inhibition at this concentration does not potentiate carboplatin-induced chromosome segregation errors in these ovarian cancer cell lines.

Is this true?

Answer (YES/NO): NO